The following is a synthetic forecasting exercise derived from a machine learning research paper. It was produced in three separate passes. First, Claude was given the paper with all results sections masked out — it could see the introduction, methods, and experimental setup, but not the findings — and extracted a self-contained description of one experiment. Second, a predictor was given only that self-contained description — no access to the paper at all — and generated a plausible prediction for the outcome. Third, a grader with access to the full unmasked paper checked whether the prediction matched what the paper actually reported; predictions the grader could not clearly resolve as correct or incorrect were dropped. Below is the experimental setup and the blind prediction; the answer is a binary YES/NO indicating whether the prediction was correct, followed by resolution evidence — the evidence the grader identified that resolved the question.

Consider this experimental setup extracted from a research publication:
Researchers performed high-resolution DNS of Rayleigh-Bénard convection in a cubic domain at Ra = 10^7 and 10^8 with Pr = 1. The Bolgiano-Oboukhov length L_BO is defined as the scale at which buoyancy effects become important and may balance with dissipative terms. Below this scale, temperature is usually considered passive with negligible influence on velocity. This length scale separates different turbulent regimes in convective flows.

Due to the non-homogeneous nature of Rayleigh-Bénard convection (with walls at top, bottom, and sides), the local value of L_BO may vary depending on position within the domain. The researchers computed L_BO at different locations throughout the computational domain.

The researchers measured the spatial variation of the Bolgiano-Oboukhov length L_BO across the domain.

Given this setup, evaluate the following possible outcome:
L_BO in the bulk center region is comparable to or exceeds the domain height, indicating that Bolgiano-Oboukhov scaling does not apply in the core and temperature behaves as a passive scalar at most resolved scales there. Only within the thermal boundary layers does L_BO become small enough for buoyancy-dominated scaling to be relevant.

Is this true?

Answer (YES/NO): NO